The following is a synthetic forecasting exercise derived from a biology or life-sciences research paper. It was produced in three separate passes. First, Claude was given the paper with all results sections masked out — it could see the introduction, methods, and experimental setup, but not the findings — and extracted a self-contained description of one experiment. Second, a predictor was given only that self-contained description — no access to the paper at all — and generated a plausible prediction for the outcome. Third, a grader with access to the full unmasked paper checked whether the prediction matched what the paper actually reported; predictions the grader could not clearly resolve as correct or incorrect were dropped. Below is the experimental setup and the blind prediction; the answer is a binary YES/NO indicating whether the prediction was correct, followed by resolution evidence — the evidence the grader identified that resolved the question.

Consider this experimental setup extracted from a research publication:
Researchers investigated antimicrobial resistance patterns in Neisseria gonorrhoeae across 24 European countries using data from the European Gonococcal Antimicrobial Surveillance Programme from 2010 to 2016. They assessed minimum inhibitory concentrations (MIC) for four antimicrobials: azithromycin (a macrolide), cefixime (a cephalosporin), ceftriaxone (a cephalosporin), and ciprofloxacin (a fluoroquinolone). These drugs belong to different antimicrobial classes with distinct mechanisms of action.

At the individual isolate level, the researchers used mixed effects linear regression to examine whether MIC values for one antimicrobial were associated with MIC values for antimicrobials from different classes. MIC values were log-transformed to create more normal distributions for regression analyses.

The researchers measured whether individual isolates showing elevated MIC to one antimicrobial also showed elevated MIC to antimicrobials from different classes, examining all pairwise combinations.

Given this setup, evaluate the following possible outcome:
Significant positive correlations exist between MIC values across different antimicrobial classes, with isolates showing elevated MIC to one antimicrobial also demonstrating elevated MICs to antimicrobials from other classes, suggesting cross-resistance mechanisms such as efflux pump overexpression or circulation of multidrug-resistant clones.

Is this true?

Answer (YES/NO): YES